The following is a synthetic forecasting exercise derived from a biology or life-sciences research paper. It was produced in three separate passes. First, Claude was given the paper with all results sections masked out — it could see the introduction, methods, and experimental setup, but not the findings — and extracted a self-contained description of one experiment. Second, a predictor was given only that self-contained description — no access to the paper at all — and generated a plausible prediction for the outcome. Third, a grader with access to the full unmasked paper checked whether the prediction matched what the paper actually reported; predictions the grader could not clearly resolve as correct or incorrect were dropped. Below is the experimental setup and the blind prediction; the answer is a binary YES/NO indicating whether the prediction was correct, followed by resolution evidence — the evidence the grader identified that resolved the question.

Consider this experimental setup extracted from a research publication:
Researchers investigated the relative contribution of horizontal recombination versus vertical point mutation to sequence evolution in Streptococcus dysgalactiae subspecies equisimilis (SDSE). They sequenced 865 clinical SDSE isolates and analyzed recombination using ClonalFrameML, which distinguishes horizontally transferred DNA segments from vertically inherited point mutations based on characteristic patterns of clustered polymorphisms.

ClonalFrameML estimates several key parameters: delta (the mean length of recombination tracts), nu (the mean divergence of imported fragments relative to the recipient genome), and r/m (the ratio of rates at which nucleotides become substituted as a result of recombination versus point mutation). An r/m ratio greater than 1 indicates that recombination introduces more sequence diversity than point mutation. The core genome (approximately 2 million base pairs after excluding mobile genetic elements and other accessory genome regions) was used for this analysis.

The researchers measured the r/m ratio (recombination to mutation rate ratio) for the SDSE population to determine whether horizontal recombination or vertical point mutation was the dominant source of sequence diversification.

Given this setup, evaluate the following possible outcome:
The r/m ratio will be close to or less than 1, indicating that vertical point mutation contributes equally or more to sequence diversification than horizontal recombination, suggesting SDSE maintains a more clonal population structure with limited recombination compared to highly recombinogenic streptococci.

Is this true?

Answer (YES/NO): NO